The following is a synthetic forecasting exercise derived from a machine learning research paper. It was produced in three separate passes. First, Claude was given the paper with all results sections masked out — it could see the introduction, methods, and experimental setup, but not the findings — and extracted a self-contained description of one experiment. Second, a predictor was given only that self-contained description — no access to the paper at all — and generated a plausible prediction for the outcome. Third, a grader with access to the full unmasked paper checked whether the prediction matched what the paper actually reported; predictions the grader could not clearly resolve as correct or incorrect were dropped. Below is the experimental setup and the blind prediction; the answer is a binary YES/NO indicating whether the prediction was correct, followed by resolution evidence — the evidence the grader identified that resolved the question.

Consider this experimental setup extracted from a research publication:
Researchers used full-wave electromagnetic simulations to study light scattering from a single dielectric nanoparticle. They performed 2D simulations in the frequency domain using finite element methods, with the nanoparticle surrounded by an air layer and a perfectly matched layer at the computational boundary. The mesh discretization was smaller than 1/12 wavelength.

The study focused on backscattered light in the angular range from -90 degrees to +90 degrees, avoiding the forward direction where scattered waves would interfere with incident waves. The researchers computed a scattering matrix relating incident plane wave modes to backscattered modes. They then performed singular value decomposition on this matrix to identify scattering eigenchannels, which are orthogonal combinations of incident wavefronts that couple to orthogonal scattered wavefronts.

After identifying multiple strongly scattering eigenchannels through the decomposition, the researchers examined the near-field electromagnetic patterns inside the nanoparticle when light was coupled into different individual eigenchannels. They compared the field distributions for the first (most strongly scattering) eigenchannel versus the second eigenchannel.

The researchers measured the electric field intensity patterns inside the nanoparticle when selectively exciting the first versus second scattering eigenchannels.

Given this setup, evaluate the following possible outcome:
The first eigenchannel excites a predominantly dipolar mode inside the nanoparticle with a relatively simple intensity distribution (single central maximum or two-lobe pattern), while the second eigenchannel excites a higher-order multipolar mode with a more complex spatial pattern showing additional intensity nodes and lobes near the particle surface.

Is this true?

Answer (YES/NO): NO